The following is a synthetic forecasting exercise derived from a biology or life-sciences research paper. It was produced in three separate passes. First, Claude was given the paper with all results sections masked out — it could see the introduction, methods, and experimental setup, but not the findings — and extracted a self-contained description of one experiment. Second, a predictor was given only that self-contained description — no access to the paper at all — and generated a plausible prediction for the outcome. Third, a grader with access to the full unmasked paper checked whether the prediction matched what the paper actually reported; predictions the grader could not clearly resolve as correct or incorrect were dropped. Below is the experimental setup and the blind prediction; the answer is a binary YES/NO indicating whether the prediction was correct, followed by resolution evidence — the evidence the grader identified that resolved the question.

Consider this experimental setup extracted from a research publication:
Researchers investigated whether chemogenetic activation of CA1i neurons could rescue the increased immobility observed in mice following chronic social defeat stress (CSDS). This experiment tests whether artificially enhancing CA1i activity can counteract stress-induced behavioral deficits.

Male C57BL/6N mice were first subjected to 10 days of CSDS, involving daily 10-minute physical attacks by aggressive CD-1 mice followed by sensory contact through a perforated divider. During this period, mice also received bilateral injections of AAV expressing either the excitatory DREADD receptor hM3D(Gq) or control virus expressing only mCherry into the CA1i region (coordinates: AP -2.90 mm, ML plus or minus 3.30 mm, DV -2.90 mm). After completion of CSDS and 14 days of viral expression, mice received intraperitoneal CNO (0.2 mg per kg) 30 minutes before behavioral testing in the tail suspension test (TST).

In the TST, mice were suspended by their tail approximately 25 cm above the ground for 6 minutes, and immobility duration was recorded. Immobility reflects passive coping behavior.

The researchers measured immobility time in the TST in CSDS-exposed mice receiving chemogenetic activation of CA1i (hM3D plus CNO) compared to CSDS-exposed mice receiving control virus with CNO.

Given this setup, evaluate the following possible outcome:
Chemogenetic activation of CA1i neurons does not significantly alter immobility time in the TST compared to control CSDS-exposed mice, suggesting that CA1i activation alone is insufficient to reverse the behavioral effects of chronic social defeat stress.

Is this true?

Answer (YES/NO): NO